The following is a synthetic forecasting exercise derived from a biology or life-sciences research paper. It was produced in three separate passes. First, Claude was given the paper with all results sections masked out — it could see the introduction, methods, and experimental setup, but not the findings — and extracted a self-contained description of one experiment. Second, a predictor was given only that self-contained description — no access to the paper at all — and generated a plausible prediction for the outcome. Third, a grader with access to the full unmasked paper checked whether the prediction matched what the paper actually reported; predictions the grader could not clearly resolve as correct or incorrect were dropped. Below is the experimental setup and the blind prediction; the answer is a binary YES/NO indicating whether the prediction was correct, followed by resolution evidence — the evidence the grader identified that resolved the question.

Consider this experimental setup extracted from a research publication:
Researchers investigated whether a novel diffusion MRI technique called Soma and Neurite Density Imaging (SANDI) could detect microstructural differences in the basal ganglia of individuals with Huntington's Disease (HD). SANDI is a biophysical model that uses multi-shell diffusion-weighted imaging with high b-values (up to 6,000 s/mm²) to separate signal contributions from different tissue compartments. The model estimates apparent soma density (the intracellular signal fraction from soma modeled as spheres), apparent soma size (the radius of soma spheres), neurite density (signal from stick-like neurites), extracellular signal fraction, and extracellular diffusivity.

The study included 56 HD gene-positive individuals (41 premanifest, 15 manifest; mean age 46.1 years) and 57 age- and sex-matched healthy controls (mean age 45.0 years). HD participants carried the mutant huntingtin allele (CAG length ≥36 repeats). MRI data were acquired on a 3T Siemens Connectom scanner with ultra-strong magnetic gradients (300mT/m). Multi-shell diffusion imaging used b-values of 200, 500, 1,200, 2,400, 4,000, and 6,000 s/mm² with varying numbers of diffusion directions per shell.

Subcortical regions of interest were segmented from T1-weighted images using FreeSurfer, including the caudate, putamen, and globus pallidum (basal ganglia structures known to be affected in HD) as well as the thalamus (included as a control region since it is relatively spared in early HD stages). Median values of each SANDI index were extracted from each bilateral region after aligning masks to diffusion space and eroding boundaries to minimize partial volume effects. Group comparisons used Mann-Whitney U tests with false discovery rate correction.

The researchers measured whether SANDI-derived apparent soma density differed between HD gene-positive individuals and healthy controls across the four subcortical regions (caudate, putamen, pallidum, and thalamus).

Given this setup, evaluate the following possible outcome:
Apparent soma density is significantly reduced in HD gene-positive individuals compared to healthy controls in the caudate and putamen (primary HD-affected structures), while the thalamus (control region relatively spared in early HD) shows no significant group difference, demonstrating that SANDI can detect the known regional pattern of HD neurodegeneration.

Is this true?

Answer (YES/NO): YES